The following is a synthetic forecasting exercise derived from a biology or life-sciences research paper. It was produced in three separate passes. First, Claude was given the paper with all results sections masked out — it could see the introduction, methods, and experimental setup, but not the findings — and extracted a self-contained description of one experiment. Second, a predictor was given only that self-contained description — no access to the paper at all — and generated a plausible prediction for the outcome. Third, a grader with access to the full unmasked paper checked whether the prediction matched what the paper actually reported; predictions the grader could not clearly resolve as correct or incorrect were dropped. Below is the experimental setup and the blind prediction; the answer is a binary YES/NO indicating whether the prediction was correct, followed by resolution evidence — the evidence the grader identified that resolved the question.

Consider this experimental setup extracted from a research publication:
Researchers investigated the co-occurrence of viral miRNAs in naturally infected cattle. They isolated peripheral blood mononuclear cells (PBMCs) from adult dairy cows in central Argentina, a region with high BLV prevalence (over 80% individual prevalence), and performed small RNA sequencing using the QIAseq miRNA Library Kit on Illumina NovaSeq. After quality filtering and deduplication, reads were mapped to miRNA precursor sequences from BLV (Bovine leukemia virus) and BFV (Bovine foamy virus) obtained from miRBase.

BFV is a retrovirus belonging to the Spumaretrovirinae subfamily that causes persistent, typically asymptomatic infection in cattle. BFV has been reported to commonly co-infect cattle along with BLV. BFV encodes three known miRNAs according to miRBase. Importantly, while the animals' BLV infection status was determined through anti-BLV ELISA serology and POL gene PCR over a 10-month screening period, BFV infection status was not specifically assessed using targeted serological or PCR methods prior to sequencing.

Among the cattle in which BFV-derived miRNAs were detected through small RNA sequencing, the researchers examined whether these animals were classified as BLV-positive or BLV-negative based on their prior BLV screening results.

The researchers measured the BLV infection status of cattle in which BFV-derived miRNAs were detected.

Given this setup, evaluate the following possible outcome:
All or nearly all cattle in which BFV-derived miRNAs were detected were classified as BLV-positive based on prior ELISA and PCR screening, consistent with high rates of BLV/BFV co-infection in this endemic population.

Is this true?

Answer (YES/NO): YES